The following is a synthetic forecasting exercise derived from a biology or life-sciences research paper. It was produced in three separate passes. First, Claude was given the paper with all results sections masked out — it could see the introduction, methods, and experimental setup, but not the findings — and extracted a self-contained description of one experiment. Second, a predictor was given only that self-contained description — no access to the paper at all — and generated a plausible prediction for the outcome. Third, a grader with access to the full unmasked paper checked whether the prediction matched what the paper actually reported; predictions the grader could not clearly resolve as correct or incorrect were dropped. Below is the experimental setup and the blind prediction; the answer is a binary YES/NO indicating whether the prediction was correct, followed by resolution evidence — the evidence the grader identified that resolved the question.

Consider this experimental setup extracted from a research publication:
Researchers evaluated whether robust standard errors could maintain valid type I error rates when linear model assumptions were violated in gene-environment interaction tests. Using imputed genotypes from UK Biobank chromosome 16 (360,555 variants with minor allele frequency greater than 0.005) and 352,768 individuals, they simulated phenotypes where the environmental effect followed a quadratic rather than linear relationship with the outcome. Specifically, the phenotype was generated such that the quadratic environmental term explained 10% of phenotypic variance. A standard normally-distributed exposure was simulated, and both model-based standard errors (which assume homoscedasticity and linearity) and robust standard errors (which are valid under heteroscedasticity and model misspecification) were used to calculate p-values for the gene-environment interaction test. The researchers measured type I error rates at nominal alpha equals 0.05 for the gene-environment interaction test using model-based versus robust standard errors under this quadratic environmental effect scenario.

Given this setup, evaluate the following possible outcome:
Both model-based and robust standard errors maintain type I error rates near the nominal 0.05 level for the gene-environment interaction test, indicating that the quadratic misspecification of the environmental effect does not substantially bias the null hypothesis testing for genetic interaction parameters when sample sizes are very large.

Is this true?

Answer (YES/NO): NO